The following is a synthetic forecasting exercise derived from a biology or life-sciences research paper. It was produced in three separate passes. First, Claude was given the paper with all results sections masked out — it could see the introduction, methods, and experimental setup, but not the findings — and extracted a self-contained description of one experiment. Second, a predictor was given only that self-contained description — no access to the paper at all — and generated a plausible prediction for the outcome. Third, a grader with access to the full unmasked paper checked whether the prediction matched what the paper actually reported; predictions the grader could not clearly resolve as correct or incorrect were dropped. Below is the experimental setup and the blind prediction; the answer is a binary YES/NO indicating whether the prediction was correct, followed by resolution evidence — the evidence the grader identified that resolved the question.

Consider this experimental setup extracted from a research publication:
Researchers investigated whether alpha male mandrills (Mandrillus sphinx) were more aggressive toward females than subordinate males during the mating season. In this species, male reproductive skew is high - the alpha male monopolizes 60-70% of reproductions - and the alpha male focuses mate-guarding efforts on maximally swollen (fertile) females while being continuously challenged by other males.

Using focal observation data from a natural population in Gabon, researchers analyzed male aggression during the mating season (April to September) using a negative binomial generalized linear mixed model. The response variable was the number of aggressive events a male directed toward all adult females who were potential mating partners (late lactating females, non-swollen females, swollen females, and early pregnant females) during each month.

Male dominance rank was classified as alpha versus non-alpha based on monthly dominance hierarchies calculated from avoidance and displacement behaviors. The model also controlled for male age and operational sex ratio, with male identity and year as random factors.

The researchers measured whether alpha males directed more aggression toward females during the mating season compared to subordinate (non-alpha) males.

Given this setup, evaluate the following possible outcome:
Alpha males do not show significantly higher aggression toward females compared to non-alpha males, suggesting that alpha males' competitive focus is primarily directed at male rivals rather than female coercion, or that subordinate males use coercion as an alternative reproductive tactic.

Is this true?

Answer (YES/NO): NO